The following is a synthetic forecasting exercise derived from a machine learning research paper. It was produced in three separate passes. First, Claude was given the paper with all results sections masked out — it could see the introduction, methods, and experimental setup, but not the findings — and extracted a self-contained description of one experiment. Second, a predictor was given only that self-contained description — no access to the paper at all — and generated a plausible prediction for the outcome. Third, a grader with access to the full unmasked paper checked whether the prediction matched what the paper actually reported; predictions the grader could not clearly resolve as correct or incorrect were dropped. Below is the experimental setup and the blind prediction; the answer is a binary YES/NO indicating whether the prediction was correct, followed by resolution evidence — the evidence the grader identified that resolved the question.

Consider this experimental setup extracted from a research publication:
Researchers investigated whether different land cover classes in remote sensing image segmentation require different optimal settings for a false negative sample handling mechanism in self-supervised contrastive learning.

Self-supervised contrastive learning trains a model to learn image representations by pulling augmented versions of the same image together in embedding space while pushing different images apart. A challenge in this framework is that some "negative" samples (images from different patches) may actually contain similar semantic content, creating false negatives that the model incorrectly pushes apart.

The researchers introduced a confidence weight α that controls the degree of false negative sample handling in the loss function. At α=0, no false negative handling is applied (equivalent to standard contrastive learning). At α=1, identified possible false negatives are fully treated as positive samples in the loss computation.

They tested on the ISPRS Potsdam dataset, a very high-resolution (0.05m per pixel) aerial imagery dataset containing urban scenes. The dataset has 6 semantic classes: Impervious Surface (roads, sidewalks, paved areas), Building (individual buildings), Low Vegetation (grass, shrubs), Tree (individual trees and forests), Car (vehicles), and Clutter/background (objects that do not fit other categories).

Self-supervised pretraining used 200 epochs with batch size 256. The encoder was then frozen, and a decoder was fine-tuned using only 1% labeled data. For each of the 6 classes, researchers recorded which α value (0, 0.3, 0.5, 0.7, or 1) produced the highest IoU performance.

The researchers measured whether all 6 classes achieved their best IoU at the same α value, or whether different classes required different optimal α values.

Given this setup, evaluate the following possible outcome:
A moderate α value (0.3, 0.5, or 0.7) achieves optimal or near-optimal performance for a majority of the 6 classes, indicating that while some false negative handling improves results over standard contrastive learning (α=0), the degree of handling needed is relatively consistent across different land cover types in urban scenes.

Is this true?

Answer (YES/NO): NO